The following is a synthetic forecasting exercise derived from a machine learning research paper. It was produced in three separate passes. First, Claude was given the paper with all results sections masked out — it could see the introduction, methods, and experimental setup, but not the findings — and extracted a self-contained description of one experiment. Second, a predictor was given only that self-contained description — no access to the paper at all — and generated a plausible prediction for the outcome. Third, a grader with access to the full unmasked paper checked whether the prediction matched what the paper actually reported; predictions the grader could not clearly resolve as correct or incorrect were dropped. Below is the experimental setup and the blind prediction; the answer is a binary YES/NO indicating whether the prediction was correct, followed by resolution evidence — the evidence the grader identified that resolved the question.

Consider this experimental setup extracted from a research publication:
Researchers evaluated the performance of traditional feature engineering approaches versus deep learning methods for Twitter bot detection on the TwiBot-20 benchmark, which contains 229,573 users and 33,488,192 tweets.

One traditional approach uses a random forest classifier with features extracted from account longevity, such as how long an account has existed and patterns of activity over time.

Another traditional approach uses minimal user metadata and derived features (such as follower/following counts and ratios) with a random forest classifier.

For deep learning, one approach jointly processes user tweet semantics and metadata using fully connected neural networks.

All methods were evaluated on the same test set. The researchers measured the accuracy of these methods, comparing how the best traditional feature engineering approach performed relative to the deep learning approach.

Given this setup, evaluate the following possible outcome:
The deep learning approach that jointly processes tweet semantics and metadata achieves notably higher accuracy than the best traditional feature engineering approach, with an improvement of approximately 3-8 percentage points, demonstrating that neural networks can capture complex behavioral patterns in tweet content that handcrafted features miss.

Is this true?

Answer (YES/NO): NO